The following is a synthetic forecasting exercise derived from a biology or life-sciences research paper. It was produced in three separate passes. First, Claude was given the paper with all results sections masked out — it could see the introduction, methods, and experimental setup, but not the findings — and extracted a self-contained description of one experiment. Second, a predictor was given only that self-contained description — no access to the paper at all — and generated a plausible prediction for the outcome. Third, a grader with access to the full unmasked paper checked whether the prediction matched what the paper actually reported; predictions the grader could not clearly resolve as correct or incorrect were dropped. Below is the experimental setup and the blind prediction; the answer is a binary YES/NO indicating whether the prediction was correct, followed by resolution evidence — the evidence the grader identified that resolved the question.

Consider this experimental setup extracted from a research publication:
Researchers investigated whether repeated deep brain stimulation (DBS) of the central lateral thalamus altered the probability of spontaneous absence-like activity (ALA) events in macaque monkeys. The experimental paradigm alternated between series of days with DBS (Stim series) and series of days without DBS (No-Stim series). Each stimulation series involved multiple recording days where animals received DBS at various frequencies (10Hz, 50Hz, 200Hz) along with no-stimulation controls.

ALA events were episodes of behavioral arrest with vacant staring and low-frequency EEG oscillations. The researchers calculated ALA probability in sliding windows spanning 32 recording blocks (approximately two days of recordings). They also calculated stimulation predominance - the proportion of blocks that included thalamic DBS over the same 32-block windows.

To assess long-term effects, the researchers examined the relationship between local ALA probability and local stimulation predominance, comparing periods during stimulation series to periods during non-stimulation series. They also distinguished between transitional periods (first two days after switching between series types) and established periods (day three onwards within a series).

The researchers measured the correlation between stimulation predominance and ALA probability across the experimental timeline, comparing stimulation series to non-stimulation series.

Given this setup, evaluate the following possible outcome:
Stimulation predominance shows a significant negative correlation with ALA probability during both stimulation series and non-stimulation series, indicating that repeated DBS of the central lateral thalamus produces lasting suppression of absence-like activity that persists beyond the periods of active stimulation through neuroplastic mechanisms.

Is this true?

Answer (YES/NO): NO